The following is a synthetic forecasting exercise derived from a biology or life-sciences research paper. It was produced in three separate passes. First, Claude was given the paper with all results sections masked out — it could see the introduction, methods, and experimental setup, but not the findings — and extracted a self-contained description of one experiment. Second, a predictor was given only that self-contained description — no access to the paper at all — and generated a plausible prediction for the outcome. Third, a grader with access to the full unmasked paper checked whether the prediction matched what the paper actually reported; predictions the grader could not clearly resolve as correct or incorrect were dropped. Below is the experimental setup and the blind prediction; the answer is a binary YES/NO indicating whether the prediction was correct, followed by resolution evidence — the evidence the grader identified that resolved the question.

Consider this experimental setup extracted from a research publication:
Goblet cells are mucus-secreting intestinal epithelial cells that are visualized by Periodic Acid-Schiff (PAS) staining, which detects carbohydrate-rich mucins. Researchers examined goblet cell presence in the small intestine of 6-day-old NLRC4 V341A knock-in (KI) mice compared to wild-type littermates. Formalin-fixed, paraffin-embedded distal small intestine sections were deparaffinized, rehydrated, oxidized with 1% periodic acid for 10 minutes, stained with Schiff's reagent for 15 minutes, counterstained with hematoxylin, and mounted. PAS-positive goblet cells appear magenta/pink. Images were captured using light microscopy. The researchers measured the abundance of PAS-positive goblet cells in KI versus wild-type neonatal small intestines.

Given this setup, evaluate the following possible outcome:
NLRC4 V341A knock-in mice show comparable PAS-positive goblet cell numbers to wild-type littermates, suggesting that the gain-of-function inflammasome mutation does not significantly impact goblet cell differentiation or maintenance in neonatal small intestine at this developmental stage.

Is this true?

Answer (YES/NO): NO